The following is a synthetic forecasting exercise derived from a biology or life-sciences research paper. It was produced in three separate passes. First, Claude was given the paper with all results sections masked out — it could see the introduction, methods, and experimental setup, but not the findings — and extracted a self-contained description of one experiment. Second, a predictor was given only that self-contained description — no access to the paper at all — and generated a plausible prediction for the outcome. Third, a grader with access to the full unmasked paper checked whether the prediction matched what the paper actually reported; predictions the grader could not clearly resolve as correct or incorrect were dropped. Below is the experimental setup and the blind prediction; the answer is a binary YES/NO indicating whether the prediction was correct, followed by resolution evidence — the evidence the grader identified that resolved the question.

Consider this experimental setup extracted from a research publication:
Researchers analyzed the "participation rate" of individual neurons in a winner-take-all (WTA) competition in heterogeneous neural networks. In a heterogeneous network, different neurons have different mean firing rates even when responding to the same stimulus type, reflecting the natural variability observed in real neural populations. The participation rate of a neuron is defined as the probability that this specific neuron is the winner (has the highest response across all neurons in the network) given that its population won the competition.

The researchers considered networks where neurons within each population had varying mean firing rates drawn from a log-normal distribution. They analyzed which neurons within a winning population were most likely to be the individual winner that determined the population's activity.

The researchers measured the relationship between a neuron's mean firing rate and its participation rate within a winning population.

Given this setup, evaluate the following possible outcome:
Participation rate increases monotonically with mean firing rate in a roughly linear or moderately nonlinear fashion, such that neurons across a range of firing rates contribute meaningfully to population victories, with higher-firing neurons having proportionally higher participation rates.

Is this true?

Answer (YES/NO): NO